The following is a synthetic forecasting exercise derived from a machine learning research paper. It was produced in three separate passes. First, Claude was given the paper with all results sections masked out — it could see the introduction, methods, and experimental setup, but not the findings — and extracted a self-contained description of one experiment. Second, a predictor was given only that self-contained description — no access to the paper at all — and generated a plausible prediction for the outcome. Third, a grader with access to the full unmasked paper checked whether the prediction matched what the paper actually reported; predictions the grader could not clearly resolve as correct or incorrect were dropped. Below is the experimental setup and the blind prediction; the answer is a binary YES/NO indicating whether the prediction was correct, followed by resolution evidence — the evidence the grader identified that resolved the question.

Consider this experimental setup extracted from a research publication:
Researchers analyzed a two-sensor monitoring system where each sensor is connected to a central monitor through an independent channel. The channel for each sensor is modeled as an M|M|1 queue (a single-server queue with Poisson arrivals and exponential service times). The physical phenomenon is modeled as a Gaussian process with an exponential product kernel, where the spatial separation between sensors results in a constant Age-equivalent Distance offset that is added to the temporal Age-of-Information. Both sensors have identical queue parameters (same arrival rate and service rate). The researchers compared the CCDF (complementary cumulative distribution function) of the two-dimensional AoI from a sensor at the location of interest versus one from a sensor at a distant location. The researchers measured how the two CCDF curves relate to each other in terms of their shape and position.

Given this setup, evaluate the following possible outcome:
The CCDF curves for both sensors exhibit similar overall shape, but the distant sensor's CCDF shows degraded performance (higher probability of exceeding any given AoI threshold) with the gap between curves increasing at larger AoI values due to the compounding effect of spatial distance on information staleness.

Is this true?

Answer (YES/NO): NO